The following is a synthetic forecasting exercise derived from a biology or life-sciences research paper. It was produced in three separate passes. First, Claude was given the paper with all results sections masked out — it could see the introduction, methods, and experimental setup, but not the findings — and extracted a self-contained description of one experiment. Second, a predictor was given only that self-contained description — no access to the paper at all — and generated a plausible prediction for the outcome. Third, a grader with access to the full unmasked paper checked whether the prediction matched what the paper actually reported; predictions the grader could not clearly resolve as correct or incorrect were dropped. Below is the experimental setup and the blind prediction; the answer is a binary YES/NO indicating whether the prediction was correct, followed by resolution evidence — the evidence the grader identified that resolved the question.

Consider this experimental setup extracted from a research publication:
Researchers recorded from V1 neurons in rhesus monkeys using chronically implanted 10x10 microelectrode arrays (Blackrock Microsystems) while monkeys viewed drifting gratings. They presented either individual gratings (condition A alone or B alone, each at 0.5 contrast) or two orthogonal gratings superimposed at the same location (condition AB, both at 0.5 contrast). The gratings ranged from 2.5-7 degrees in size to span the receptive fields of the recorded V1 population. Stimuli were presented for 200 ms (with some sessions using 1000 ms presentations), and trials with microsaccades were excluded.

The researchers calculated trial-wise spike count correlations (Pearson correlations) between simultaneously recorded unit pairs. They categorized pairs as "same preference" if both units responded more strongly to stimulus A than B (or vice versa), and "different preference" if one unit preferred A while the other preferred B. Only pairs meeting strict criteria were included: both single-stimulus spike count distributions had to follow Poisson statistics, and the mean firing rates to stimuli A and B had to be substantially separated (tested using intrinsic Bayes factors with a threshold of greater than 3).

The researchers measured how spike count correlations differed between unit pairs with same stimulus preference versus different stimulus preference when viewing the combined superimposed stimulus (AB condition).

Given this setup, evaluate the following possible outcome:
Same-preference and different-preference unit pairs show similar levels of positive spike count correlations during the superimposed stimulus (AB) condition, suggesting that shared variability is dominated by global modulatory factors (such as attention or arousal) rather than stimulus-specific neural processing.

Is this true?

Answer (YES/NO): YES